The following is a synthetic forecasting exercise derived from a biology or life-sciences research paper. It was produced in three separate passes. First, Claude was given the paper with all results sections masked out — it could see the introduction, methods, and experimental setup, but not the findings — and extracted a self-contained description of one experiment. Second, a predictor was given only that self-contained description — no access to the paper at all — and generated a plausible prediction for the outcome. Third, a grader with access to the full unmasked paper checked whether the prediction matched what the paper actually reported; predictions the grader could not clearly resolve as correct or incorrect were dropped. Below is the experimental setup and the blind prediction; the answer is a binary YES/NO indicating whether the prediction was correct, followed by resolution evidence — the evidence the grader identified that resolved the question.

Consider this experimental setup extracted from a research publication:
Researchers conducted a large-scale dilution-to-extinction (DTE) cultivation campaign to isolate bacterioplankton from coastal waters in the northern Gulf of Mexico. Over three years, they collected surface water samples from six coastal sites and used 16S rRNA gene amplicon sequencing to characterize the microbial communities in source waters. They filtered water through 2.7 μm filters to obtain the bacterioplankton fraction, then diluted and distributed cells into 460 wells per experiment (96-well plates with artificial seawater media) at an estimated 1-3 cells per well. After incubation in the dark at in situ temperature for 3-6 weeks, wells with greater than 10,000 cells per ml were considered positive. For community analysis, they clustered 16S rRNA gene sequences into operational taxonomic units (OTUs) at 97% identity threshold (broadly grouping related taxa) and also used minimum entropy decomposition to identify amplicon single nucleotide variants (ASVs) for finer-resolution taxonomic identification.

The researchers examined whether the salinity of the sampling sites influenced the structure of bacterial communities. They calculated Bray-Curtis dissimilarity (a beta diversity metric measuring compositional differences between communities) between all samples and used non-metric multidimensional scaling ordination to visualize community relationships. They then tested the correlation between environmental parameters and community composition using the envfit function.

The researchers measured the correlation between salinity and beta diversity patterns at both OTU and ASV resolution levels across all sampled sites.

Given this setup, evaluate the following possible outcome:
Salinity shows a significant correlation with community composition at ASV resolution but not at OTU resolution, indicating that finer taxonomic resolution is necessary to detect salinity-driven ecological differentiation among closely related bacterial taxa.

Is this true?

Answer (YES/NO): NO